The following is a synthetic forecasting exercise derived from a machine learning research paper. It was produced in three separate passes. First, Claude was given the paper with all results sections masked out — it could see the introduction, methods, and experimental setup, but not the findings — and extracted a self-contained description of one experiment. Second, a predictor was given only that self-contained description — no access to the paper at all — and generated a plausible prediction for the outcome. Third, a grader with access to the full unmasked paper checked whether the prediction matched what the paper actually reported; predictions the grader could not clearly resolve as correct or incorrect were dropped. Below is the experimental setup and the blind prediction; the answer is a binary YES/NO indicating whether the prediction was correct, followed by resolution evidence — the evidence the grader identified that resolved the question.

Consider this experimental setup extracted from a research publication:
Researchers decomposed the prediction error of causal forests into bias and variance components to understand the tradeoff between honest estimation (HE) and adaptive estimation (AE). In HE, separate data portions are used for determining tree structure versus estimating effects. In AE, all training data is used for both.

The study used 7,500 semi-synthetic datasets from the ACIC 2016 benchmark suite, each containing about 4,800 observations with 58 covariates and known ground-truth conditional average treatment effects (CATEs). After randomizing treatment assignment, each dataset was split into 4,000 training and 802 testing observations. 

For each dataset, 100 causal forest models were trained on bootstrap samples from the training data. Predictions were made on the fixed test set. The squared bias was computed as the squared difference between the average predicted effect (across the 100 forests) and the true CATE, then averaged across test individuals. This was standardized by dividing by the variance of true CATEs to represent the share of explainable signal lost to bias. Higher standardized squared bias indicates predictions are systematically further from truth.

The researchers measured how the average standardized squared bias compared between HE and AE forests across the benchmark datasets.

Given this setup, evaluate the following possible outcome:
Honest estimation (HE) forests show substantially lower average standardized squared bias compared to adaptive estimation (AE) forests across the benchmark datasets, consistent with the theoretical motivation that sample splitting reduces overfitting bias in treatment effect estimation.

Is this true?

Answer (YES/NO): NO